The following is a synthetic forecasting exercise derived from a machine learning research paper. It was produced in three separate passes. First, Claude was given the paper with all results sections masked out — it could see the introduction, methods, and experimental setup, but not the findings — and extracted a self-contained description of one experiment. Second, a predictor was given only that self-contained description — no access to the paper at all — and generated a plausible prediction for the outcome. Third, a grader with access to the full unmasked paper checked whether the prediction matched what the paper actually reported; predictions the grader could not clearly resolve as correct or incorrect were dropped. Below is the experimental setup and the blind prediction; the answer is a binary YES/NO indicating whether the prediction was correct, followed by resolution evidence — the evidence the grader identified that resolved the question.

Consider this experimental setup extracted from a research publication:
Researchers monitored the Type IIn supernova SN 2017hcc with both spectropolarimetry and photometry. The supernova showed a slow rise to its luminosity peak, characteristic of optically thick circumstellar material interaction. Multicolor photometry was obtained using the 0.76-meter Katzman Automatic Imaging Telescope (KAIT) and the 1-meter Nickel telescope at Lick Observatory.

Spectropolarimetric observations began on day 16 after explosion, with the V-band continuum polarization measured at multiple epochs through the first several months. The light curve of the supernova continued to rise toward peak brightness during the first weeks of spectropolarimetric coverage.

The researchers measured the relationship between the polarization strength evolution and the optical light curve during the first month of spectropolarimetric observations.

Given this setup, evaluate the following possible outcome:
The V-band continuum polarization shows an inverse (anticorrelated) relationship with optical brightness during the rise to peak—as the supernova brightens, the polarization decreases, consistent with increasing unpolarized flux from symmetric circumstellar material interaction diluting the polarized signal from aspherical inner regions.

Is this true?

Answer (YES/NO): YES